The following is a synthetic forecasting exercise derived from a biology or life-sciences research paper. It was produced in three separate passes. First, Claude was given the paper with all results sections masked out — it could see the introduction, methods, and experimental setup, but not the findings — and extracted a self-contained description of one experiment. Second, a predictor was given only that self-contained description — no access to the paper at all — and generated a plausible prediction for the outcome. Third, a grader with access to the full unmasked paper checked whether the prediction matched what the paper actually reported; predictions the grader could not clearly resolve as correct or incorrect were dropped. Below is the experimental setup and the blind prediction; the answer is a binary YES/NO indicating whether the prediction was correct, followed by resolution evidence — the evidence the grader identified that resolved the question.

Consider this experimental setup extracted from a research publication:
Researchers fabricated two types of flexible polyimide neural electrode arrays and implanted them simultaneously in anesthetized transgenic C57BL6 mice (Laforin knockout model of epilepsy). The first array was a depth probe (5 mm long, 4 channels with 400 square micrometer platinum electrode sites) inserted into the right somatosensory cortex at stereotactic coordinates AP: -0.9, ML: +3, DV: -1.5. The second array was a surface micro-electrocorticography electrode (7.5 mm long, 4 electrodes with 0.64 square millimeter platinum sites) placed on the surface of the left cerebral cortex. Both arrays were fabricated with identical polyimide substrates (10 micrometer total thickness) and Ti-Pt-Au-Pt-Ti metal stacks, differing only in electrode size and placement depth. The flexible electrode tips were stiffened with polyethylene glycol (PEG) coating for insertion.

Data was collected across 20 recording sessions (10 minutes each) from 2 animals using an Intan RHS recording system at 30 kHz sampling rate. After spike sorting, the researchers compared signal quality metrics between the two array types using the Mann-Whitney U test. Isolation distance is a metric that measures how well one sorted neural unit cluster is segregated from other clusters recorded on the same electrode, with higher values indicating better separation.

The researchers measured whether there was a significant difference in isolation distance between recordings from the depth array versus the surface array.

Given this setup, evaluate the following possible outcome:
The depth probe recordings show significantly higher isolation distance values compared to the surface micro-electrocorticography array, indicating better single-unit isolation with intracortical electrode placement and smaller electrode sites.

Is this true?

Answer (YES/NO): YES